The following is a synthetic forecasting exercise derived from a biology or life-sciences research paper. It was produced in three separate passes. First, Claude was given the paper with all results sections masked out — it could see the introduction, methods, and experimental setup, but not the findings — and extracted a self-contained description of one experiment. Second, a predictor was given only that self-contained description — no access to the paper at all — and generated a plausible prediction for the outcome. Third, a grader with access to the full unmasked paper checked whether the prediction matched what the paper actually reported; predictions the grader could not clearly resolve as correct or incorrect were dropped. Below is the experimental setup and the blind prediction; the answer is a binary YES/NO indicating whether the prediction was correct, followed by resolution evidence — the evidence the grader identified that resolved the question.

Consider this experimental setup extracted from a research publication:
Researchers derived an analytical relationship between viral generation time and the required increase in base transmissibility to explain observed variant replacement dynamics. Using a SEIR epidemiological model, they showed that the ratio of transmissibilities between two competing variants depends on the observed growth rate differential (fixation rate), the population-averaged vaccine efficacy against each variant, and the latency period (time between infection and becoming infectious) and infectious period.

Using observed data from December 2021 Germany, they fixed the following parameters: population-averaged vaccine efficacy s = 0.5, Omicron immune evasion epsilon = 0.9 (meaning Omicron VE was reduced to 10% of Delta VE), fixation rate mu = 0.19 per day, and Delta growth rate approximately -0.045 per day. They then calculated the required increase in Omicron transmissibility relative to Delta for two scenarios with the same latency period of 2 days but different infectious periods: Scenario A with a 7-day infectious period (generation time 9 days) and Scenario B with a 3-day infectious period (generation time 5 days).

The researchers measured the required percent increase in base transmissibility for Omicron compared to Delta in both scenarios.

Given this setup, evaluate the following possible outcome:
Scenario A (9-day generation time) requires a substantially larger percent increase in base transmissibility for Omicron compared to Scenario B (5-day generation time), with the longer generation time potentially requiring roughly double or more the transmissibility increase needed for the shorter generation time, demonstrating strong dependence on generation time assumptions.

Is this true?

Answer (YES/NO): YES